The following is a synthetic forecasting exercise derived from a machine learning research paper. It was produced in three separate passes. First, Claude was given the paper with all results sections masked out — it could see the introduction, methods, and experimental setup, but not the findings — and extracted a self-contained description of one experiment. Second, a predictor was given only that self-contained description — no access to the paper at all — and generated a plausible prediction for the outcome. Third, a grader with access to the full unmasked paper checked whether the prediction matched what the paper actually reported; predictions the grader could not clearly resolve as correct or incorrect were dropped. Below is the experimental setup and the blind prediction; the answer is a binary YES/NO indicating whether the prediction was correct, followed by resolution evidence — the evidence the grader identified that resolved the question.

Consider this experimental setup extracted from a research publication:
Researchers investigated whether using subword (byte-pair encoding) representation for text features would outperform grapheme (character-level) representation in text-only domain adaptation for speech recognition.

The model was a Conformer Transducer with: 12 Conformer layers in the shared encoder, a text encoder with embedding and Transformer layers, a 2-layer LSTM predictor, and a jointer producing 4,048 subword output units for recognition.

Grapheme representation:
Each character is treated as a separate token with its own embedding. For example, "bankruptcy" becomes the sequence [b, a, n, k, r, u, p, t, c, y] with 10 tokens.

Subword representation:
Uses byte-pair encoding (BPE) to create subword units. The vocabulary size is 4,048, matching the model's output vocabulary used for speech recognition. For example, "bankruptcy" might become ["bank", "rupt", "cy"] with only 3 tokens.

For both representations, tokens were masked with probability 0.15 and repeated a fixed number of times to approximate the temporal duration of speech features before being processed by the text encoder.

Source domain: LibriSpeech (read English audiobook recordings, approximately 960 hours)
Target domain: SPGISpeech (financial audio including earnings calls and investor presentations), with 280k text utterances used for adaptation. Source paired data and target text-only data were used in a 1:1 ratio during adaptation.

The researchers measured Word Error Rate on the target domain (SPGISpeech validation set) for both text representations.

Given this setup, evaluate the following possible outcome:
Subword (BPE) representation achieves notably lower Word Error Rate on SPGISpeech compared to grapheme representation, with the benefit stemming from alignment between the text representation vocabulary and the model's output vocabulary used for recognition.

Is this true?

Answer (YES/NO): NO